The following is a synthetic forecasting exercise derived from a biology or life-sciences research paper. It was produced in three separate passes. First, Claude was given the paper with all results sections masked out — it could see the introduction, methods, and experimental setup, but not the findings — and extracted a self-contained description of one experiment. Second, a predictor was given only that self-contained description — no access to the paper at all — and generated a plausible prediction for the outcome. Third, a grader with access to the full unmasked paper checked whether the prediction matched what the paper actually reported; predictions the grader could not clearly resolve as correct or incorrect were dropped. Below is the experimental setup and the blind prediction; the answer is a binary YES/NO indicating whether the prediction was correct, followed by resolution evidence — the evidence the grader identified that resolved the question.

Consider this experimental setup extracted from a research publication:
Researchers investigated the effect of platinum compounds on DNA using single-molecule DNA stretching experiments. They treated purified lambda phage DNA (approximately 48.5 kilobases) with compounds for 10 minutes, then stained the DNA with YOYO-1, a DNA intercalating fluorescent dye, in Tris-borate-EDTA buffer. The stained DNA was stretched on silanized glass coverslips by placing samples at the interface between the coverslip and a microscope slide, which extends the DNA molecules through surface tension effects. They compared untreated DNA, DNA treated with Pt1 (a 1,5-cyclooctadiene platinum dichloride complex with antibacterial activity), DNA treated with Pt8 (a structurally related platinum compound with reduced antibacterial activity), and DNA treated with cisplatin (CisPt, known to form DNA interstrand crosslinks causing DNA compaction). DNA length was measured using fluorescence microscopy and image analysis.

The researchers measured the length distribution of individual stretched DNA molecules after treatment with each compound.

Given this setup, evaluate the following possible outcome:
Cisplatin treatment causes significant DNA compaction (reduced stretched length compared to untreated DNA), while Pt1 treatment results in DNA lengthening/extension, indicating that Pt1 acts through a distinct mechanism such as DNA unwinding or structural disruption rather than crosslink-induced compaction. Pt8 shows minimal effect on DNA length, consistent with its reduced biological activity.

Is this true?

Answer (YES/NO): NO